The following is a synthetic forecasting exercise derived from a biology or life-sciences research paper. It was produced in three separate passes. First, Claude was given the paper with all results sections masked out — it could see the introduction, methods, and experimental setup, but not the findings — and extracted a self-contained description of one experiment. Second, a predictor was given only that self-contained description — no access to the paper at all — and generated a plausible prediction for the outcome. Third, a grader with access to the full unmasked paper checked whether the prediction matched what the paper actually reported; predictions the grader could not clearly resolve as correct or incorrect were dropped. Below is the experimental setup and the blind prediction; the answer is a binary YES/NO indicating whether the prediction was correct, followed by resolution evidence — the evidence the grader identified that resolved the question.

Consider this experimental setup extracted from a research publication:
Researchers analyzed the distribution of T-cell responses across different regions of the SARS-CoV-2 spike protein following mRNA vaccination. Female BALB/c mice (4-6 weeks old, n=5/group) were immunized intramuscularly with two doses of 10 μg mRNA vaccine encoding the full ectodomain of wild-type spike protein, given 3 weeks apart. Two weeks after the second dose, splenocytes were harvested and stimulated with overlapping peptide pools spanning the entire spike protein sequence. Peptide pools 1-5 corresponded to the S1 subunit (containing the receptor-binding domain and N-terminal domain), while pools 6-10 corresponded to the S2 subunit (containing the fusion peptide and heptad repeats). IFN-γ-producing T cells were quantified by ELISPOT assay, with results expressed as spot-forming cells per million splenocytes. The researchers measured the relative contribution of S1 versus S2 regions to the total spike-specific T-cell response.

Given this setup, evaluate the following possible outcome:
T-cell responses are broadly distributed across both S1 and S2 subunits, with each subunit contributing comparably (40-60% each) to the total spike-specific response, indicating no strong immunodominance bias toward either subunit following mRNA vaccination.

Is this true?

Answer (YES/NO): NO